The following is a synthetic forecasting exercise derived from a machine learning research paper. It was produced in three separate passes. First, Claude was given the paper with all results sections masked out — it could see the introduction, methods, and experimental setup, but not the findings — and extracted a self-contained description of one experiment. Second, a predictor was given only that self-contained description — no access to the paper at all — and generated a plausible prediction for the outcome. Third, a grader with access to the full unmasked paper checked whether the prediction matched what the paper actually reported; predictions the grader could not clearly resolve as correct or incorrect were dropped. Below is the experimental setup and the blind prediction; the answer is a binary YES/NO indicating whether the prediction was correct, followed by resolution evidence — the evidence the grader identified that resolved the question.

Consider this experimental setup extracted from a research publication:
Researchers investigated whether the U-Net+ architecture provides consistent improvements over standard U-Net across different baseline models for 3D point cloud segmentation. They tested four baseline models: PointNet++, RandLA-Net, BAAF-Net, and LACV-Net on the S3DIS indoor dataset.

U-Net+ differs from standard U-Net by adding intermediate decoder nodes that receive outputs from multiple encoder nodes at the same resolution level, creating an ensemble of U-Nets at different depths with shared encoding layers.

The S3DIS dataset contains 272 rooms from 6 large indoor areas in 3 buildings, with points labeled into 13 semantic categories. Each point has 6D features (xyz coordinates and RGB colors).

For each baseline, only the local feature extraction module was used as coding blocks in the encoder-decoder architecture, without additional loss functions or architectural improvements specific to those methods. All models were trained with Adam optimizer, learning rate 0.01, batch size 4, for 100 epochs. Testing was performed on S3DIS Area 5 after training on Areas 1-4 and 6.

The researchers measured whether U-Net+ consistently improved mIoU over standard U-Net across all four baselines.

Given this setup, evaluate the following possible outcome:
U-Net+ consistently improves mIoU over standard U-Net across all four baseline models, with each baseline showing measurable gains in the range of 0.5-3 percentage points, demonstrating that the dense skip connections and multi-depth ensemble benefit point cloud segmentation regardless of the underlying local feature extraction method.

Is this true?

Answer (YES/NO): NO